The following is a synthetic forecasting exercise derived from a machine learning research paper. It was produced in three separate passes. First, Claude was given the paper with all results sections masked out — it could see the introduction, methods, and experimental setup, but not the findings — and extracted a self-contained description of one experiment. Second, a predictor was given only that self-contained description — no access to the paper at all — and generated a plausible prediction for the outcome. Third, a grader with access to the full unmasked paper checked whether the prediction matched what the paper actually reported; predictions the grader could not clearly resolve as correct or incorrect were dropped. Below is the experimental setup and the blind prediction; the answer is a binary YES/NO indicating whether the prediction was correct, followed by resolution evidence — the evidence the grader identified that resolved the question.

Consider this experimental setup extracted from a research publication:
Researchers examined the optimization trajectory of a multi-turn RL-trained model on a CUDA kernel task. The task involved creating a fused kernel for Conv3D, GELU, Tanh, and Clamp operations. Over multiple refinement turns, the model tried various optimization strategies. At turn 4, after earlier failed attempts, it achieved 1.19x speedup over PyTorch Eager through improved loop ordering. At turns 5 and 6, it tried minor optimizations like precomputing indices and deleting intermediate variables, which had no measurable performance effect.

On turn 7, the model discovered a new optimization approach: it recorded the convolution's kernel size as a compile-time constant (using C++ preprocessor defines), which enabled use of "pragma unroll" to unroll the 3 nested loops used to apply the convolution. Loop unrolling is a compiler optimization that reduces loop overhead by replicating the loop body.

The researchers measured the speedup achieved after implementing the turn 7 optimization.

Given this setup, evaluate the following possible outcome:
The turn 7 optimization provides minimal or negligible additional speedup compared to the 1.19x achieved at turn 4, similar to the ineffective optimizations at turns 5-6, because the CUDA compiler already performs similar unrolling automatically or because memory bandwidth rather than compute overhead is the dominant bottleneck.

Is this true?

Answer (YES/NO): NO